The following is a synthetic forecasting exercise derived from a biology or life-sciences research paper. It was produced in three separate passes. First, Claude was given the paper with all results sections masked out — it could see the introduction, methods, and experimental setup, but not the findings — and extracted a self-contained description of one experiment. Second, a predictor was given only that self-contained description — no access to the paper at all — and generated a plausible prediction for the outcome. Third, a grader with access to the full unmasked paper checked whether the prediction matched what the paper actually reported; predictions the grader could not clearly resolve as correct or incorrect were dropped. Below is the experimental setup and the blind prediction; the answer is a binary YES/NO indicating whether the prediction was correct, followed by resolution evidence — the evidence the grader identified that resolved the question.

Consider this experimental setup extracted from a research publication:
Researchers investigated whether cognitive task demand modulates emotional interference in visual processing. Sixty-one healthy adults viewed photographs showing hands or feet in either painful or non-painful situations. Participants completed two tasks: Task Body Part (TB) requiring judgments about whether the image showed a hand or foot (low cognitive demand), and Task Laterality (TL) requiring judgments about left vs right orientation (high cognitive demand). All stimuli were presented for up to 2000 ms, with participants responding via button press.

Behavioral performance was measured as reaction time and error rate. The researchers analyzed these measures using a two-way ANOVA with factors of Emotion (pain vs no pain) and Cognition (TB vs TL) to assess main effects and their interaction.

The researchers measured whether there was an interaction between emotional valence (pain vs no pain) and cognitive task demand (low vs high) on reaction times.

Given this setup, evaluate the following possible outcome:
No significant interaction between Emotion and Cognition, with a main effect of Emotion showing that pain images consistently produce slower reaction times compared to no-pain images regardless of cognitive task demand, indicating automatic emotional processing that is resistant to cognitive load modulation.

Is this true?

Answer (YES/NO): NO